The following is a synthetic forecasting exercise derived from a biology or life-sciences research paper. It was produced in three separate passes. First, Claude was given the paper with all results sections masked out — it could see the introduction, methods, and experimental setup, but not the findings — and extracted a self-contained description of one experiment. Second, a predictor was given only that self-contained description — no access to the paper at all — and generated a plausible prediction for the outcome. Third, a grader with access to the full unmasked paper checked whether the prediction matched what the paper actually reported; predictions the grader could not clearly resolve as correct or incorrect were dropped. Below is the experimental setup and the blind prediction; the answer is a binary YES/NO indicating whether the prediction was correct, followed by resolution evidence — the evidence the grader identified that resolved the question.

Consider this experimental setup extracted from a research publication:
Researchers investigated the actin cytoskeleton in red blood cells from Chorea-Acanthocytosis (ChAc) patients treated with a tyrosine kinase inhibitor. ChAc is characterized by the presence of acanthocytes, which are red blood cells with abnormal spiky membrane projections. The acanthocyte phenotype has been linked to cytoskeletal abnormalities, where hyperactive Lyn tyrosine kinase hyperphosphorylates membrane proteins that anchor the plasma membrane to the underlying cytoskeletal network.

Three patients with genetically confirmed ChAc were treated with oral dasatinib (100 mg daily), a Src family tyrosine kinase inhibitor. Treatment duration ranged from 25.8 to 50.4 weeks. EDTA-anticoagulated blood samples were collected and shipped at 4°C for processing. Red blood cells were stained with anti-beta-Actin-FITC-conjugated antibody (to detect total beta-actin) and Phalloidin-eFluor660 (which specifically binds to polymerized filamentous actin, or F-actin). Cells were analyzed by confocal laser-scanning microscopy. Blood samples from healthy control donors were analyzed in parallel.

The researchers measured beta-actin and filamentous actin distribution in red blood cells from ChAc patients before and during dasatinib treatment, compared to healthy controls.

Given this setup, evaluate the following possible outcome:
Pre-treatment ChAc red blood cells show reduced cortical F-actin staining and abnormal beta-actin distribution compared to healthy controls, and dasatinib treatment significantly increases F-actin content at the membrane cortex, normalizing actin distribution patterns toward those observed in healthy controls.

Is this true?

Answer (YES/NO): YES